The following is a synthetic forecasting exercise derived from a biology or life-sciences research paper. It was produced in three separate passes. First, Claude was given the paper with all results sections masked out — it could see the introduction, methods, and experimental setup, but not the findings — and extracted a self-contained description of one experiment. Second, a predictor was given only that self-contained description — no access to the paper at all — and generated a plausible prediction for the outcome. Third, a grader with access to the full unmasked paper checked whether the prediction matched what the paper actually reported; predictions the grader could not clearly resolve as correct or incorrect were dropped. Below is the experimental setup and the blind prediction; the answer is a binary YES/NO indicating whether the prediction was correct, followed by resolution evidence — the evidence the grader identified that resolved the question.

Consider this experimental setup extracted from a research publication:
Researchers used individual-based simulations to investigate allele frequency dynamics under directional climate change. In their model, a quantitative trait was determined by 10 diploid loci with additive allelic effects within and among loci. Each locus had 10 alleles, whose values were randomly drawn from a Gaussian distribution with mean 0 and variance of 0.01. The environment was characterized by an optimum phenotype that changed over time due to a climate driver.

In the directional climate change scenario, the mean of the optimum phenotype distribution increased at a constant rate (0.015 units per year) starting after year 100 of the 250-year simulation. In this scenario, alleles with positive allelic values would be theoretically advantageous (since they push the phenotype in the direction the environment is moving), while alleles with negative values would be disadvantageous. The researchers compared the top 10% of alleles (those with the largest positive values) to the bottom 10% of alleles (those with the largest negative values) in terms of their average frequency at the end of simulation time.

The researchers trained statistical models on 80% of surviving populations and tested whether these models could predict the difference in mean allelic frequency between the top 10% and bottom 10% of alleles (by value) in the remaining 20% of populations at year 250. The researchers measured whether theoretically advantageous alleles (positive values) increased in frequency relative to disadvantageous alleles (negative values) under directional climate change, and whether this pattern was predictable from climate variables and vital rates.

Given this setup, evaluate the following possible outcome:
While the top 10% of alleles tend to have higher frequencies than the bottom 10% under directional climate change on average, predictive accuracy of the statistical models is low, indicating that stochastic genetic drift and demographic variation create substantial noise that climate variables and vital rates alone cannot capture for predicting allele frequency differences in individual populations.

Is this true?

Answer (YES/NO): NO